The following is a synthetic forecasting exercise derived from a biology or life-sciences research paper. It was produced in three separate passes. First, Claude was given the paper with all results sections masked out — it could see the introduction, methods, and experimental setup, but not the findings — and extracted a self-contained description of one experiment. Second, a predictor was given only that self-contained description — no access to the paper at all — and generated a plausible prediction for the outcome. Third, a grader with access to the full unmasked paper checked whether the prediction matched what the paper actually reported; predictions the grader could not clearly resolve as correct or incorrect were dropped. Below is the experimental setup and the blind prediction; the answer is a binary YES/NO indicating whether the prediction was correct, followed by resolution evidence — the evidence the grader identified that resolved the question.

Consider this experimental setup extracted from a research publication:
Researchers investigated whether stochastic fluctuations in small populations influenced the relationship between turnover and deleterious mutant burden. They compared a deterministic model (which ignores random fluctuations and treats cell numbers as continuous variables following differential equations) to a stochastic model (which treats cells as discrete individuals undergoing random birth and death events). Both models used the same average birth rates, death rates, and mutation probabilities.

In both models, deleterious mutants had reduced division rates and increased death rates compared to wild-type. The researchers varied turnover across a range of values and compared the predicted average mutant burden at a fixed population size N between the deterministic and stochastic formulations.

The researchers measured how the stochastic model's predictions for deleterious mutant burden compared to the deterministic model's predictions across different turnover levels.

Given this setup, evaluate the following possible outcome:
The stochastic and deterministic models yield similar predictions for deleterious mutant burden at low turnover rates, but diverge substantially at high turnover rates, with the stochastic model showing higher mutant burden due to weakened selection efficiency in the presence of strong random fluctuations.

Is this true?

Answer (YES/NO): NO